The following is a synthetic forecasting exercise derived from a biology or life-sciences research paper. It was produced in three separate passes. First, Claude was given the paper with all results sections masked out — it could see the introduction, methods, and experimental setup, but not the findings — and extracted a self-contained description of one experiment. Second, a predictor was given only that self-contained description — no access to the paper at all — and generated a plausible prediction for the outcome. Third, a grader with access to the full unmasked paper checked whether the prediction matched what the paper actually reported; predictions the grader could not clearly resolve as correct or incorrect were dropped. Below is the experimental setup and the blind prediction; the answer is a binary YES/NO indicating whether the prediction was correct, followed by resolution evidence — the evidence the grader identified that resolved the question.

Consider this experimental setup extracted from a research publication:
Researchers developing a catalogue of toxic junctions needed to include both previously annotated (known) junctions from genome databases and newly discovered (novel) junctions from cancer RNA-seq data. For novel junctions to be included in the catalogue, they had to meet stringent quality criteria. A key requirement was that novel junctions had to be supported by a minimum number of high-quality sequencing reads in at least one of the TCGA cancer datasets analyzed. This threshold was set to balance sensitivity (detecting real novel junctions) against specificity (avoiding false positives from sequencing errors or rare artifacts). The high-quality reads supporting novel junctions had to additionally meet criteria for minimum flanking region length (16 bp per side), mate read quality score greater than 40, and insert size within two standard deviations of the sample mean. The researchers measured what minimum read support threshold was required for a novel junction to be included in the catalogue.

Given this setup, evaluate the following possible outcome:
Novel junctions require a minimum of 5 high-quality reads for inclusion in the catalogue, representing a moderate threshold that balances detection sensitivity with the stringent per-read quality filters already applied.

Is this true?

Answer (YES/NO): NO